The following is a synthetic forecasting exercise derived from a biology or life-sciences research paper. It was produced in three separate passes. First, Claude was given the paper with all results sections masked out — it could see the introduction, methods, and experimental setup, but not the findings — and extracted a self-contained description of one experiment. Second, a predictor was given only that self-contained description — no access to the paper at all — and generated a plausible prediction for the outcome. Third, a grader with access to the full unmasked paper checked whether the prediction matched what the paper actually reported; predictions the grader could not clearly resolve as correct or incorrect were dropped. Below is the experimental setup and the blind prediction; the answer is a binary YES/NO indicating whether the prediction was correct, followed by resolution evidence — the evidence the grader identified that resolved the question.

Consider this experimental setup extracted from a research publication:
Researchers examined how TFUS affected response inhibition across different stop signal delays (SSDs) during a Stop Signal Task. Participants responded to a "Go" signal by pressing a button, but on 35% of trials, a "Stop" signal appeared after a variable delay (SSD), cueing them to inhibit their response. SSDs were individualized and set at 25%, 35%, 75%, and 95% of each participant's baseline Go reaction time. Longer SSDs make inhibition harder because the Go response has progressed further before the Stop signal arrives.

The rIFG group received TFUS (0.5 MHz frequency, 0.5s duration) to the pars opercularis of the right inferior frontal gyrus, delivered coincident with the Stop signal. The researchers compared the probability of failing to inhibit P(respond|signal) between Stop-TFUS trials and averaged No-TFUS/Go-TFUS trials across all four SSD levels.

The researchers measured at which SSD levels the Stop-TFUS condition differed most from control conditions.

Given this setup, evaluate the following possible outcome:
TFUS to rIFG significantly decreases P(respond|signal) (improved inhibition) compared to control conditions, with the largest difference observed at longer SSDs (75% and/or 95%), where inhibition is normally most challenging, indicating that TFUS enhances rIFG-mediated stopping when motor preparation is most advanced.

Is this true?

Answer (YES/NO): YES